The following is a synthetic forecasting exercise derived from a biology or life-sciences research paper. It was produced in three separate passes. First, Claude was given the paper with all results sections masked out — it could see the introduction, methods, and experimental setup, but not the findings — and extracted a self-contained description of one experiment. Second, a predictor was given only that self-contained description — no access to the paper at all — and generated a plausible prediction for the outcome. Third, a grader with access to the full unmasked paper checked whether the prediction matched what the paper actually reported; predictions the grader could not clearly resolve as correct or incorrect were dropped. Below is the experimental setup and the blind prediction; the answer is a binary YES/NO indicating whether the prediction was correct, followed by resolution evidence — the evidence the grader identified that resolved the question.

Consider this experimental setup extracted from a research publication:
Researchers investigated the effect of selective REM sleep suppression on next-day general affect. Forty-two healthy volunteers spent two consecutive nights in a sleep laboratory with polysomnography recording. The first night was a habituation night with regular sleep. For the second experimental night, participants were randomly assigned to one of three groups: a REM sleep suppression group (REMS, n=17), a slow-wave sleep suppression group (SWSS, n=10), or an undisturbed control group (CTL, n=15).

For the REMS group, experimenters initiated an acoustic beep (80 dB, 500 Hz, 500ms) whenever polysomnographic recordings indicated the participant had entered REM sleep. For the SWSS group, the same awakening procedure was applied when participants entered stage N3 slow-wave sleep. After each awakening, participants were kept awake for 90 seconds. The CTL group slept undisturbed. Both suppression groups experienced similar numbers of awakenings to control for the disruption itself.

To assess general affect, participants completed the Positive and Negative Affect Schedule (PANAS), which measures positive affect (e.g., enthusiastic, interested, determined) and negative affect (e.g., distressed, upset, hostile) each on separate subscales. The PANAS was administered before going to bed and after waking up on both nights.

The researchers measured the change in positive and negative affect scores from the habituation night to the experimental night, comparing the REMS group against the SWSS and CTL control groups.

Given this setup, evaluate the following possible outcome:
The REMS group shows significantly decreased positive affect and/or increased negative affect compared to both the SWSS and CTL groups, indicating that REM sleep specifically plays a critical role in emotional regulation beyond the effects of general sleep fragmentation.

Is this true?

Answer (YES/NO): YES